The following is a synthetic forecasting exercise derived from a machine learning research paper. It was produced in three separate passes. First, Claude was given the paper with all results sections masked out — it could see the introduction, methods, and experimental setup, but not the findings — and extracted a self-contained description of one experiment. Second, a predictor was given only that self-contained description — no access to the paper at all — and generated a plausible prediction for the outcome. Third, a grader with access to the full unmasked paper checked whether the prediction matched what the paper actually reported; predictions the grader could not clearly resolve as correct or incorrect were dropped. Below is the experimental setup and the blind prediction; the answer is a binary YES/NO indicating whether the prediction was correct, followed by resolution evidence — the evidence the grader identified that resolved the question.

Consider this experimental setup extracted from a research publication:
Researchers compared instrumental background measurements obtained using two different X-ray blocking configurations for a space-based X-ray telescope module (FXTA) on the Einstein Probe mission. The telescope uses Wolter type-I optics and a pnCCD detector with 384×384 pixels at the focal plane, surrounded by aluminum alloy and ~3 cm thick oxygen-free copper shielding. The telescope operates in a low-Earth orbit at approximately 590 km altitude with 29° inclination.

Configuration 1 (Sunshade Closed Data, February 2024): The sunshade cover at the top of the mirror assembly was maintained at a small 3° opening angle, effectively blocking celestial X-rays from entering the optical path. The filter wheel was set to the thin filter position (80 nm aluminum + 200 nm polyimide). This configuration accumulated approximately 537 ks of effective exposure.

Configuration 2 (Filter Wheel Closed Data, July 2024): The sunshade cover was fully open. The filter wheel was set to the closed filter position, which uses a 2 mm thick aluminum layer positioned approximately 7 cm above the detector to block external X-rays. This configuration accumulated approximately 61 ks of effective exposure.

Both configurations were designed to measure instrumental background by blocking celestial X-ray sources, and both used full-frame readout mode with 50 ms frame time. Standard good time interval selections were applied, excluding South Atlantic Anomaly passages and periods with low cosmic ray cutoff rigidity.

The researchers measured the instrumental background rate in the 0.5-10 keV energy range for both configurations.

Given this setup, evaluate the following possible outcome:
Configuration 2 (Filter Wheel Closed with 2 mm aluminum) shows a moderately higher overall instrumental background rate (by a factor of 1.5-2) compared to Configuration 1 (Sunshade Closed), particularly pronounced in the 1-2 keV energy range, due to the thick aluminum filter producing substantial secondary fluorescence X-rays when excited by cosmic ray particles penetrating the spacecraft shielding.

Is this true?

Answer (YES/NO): NO